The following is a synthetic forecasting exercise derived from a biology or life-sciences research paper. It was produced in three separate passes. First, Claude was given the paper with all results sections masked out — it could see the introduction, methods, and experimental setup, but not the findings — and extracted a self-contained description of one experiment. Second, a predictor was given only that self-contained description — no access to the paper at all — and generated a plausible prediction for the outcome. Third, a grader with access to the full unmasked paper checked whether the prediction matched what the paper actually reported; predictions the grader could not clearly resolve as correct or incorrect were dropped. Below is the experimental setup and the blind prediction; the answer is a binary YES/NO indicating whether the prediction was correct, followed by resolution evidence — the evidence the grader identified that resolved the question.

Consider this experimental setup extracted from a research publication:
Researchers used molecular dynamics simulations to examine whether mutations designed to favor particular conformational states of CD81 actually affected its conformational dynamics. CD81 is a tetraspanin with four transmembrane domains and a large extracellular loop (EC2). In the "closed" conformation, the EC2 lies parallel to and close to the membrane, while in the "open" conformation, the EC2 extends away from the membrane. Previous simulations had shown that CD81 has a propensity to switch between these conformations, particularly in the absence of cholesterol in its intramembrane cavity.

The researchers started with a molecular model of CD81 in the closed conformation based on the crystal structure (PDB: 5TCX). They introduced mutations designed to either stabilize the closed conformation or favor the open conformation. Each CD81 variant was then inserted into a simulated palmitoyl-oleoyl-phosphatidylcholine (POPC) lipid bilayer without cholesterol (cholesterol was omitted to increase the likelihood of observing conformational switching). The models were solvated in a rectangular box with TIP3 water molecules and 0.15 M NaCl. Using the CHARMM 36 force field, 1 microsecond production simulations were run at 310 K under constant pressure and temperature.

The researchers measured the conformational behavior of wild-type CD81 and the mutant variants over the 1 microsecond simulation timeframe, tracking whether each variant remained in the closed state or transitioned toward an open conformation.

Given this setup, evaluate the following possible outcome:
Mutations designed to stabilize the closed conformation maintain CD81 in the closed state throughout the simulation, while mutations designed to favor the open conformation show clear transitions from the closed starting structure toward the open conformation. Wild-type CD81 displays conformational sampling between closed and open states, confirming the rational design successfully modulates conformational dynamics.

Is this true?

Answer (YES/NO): NO